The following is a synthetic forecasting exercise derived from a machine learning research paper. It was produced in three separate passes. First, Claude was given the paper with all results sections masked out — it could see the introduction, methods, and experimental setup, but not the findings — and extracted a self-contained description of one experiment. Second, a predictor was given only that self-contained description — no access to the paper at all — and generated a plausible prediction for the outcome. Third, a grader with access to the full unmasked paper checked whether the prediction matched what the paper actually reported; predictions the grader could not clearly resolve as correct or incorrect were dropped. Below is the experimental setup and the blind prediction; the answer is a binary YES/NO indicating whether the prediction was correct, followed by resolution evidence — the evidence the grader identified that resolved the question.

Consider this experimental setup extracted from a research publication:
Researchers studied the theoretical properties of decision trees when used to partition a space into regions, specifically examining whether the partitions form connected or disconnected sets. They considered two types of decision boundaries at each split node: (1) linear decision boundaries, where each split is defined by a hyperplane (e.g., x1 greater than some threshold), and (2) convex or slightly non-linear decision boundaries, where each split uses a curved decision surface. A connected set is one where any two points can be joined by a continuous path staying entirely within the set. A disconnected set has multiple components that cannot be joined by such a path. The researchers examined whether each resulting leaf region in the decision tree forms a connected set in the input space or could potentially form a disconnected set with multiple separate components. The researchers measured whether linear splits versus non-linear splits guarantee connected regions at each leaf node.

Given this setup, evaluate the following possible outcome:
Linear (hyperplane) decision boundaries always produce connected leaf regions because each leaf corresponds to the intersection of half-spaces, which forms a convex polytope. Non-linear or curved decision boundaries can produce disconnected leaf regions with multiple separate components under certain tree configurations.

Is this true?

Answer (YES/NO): YES